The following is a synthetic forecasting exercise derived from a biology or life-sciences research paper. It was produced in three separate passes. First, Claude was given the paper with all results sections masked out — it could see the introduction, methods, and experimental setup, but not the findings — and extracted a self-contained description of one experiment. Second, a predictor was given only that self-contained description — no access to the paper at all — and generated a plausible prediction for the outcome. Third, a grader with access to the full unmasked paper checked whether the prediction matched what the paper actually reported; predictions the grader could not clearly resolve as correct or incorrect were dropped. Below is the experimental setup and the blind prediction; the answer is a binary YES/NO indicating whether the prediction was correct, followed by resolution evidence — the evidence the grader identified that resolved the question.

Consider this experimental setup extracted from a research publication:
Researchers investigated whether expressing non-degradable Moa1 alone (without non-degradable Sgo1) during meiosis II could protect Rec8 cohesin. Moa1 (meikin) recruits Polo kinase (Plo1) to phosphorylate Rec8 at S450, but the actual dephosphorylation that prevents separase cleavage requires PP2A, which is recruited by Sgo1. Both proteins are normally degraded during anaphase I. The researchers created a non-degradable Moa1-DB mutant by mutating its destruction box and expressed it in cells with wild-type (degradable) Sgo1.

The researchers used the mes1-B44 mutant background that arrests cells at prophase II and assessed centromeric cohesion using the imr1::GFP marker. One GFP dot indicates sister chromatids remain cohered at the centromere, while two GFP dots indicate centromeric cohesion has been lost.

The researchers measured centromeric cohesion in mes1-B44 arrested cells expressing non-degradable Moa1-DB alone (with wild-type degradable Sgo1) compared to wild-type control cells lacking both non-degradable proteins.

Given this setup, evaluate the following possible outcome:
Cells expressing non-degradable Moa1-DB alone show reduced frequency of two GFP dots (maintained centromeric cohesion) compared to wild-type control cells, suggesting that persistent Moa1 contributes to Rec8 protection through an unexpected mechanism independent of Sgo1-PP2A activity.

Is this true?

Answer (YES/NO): NO